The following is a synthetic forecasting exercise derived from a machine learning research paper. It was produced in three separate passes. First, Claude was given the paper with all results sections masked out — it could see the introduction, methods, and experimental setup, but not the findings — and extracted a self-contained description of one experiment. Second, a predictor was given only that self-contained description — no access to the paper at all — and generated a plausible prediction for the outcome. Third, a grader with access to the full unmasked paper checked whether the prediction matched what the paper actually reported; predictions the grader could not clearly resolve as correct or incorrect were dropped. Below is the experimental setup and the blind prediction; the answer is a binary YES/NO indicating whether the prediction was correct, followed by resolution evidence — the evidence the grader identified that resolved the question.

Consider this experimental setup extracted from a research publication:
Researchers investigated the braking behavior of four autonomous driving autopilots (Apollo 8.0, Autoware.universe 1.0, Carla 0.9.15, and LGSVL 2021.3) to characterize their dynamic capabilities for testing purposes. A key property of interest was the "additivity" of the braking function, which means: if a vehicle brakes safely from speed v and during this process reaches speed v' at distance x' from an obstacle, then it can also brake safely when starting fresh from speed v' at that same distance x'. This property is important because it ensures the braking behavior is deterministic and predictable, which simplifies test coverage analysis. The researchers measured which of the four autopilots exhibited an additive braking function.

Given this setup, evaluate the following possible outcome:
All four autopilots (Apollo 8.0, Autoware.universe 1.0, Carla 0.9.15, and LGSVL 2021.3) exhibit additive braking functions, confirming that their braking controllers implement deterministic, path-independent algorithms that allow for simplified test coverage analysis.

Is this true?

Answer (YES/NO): NO